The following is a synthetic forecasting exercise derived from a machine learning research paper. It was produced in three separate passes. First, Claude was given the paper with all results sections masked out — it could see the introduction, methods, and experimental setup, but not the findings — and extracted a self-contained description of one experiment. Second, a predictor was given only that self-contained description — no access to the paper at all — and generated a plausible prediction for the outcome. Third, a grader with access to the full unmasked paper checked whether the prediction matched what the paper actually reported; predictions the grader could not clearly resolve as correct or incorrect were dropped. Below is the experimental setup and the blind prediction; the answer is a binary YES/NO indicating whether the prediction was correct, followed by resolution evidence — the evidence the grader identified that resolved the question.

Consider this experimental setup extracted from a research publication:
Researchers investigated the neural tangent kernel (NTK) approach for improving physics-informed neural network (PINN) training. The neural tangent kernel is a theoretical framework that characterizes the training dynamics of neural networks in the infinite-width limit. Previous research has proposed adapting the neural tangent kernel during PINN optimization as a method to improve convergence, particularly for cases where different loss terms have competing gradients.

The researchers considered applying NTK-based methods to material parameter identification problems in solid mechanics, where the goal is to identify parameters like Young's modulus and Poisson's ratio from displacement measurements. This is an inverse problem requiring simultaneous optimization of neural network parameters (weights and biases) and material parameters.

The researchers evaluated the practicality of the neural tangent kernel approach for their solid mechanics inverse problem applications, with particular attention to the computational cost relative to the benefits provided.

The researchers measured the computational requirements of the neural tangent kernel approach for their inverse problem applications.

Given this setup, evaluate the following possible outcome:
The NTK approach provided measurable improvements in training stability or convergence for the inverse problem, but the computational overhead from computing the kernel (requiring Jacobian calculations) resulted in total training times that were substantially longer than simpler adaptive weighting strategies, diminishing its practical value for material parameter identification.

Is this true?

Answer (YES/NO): NO